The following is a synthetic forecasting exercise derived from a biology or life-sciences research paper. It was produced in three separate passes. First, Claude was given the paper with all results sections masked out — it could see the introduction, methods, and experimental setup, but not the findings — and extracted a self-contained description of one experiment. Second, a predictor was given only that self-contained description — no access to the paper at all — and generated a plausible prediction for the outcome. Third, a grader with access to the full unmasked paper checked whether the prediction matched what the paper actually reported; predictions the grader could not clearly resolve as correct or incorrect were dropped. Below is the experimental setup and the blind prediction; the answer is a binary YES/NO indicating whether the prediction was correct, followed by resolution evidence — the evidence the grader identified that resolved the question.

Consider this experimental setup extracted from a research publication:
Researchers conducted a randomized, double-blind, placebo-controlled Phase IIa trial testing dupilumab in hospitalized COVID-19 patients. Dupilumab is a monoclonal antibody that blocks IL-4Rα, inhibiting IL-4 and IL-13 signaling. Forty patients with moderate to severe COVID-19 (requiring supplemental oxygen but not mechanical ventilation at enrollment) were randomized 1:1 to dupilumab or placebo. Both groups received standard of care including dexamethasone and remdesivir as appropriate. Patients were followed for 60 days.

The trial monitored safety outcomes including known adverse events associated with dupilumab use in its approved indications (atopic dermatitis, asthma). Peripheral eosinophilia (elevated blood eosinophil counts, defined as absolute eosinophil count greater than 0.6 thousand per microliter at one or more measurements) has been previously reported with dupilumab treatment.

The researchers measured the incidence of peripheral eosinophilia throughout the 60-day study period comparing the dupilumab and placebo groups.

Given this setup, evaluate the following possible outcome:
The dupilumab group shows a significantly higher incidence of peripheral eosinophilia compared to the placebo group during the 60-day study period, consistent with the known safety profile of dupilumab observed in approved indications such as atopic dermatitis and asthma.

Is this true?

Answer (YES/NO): NO